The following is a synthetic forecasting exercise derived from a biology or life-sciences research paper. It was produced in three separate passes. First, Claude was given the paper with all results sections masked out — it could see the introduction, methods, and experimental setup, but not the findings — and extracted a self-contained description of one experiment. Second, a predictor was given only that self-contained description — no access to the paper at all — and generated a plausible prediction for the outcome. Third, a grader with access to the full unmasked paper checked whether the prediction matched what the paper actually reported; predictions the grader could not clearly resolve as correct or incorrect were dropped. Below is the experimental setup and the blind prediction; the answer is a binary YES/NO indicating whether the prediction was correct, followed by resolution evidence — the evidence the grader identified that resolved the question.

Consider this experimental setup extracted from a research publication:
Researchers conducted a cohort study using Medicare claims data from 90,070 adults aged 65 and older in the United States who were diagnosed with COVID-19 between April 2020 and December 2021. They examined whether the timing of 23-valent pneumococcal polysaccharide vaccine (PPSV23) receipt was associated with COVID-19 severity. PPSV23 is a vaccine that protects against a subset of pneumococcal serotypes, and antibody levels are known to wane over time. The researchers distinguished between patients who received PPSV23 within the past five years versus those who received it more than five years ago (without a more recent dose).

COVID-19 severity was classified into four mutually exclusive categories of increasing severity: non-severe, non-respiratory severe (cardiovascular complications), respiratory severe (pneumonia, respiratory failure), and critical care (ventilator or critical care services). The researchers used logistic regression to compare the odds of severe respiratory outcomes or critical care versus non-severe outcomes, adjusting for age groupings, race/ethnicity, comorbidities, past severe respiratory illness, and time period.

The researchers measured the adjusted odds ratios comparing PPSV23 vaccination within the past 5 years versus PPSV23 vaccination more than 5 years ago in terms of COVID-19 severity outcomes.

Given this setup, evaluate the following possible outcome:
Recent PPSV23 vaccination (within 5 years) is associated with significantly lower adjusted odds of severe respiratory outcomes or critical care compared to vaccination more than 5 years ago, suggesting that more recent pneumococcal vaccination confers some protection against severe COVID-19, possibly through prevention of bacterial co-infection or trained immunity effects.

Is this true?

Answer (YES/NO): NO